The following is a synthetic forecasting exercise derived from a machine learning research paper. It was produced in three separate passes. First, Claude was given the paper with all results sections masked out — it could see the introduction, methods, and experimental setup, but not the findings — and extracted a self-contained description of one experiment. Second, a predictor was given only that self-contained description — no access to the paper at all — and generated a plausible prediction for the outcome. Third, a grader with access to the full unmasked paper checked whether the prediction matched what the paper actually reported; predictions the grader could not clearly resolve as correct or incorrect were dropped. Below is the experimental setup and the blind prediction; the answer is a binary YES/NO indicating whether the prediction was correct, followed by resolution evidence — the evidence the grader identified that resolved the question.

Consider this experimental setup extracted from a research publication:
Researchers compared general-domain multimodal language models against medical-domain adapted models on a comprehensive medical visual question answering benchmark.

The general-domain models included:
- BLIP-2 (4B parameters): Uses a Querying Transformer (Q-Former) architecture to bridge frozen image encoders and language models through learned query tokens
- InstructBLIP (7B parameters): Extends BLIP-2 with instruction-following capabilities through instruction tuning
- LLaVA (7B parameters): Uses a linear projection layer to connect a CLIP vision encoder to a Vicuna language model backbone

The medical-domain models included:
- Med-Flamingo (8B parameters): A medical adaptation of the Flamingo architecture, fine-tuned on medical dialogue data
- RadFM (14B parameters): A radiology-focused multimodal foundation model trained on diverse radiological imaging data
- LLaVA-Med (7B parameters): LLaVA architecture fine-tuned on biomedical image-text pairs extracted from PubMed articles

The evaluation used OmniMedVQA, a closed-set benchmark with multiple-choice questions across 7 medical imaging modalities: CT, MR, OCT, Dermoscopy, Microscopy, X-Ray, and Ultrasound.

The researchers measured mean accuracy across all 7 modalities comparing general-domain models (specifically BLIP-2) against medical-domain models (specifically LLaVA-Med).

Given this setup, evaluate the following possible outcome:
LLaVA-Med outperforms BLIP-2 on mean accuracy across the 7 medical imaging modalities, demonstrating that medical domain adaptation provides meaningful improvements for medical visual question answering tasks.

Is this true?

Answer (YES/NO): NO